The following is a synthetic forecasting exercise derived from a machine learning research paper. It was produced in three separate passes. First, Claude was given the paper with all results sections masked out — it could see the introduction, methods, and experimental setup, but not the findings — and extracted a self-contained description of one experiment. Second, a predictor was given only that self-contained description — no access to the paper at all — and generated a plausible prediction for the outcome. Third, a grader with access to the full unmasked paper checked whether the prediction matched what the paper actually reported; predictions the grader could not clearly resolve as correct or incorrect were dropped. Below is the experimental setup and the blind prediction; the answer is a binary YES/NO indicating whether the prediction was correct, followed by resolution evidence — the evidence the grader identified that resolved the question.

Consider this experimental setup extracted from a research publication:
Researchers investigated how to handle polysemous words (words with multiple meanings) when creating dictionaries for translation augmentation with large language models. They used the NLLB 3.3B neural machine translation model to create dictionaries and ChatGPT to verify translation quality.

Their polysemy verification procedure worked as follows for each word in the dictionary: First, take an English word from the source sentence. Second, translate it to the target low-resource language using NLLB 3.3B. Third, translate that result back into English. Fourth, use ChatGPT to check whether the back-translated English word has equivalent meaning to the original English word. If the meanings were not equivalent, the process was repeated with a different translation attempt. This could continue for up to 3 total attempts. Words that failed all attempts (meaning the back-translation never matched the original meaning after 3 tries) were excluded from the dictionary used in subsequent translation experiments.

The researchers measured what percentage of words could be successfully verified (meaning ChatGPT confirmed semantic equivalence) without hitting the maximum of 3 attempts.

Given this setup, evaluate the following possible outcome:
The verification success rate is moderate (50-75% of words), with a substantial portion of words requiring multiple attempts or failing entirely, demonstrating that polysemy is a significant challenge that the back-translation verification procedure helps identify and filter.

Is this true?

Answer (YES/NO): YES